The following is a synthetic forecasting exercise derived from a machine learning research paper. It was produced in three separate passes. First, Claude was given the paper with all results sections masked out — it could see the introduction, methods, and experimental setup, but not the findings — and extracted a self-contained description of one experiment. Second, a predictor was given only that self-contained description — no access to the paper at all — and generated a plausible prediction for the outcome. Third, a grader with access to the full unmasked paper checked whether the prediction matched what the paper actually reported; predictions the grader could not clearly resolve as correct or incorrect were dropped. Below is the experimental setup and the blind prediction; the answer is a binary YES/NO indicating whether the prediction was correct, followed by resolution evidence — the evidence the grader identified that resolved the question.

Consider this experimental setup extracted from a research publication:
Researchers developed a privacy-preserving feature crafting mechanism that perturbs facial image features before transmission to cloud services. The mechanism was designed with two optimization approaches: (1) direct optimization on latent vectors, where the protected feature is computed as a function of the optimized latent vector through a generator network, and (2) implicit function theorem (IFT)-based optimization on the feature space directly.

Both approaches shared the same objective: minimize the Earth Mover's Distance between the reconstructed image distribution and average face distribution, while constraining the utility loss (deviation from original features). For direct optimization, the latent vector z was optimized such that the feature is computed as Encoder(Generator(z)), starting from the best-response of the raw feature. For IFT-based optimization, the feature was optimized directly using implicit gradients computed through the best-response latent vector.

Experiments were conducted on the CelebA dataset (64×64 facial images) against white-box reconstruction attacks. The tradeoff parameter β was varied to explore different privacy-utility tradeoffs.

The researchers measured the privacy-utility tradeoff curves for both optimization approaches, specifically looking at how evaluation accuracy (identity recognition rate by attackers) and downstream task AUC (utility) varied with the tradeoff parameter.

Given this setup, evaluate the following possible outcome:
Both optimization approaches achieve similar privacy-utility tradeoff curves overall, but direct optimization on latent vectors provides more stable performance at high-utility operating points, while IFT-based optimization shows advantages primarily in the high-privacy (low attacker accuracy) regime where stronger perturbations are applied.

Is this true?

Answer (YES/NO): NO